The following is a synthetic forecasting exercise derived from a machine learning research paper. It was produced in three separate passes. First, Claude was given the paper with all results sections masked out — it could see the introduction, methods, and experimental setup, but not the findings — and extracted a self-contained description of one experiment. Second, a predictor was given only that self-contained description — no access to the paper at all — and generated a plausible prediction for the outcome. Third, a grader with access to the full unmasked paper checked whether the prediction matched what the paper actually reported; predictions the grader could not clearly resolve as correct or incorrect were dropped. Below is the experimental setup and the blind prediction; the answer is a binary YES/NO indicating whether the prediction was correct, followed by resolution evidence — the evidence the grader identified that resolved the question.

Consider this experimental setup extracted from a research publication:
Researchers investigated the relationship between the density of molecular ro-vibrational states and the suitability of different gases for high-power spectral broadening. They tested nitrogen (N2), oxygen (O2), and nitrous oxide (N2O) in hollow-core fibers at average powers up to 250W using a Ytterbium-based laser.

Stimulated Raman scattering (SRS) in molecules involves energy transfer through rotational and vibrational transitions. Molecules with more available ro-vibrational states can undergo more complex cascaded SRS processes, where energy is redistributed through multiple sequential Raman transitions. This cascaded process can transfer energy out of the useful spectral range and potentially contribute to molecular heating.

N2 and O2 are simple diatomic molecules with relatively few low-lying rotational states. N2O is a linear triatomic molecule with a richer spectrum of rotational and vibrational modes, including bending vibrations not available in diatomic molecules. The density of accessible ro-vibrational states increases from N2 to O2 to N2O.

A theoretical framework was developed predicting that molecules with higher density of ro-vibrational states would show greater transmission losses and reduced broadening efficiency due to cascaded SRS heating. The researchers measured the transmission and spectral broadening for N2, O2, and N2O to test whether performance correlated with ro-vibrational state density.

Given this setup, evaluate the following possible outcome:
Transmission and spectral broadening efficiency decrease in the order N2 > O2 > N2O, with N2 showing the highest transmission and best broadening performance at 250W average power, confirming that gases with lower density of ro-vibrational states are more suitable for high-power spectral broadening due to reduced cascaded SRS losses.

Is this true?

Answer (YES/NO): YES